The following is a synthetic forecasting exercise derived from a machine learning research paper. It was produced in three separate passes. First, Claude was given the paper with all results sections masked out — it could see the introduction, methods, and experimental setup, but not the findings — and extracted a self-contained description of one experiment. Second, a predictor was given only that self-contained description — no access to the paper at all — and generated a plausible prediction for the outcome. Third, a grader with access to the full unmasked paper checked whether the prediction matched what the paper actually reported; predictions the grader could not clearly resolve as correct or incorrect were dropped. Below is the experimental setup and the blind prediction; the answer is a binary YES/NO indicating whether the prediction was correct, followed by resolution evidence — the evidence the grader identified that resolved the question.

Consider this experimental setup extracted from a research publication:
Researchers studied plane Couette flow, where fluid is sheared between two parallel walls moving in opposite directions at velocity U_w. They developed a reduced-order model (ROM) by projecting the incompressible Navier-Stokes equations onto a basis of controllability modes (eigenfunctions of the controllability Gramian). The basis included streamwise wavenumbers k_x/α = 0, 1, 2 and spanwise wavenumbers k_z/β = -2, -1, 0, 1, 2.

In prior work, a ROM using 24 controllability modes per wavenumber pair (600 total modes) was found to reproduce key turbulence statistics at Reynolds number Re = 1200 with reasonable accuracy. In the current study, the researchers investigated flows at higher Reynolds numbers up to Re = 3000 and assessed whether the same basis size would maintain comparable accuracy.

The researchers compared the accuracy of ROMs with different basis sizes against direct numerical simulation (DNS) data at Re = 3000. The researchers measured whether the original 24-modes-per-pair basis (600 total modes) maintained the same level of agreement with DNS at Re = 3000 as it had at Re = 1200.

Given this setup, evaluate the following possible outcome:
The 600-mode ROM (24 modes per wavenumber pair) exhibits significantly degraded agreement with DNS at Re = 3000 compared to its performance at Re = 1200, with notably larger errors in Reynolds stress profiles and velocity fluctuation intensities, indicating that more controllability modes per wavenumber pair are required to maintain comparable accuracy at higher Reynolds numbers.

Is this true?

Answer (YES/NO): YES